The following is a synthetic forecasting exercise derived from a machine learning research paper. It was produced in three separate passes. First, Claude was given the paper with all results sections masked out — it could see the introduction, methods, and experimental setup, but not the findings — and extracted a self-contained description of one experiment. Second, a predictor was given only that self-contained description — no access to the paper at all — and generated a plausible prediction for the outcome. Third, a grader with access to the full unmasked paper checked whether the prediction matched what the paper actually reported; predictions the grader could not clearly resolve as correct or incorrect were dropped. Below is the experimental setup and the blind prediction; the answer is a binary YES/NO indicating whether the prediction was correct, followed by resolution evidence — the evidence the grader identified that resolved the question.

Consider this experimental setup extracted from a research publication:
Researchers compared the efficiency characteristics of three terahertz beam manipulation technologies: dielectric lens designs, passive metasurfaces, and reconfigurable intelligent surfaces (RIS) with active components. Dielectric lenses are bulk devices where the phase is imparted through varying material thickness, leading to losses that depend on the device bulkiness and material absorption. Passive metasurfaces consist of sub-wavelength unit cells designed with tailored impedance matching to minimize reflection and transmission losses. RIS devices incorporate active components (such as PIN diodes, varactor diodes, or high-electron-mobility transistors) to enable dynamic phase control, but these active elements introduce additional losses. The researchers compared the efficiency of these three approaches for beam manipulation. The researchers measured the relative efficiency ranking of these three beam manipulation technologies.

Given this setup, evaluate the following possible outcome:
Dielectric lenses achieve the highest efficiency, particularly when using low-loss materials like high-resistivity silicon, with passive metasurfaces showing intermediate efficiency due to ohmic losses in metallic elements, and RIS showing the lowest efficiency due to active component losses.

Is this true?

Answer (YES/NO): NO